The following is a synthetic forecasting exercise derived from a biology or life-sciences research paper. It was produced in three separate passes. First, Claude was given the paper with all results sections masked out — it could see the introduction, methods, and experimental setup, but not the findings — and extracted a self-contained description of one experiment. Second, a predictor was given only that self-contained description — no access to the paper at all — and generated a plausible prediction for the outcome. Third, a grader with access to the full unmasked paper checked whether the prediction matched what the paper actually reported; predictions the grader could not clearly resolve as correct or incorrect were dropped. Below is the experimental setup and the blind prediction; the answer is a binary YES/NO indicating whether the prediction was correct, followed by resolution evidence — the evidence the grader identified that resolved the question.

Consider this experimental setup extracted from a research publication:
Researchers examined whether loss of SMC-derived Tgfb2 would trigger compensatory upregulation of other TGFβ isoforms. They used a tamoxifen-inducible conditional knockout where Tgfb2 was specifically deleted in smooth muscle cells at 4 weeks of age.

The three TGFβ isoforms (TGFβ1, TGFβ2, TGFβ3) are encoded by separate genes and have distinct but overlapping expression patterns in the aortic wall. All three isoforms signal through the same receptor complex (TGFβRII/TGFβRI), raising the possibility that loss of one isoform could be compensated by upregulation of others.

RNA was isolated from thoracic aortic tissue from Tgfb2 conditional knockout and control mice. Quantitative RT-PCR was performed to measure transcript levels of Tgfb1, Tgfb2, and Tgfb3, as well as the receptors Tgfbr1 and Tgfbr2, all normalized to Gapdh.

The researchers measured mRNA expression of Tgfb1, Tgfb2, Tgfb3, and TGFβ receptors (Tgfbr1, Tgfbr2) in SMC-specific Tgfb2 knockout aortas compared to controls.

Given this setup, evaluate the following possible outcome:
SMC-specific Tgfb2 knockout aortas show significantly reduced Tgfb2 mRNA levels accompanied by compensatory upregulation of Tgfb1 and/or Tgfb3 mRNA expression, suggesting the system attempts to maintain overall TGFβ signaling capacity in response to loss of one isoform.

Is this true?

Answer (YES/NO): NO